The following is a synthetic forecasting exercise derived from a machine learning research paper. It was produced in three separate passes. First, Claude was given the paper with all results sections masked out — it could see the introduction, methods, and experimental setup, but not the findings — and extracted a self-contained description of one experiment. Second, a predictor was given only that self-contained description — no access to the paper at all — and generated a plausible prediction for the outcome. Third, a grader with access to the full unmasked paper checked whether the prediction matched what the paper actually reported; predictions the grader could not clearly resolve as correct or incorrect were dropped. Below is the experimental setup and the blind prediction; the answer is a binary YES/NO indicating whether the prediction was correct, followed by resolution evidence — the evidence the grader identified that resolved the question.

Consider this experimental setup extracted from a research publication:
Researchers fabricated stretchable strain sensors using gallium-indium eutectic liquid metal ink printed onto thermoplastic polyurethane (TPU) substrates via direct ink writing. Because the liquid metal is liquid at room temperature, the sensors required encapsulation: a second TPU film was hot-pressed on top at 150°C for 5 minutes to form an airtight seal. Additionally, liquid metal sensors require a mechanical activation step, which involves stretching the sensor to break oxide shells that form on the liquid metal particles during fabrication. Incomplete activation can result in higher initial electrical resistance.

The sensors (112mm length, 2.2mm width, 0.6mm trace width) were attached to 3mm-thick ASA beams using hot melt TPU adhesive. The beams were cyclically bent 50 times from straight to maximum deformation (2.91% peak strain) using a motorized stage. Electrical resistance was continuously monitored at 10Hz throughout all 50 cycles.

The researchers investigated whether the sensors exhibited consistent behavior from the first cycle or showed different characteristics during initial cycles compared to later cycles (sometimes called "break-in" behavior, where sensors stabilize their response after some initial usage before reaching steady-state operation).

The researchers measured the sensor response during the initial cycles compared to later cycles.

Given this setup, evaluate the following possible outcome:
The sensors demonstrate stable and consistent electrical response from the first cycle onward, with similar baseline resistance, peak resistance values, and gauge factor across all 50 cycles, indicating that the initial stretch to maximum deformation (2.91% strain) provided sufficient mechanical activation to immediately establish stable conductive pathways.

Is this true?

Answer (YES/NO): NO